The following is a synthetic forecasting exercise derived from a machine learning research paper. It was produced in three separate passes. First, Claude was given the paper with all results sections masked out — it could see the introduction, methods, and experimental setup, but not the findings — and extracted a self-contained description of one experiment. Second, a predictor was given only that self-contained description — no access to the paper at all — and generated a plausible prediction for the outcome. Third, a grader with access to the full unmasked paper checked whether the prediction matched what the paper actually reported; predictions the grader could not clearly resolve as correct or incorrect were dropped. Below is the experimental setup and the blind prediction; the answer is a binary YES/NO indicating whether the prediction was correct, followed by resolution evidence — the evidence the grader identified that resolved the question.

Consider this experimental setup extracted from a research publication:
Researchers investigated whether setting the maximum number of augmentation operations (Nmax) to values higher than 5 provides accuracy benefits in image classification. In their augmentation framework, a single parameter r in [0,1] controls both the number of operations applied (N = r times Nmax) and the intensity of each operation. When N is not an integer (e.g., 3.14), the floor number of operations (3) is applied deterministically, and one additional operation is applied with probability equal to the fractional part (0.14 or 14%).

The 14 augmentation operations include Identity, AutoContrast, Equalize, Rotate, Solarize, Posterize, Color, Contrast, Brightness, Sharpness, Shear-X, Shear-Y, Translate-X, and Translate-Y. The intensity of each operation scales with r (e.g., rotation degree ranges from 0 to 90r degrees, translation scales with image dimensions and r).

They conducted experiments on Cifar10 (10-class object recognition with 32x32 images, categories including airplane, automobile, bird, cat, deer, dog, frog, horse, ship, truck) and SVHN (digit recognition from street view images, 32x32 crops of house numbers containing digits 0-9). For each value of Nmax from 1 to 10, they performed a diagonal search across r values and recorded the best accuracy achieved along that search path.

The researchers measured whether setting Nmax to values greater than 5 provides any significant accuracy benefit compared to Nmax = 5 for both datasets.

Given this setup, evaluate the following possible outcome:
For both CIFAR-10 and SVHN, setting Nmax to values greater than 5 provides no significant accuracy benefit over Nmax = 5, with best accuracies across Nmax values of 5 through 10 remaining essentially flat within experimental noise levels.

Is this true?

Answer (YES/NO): YES